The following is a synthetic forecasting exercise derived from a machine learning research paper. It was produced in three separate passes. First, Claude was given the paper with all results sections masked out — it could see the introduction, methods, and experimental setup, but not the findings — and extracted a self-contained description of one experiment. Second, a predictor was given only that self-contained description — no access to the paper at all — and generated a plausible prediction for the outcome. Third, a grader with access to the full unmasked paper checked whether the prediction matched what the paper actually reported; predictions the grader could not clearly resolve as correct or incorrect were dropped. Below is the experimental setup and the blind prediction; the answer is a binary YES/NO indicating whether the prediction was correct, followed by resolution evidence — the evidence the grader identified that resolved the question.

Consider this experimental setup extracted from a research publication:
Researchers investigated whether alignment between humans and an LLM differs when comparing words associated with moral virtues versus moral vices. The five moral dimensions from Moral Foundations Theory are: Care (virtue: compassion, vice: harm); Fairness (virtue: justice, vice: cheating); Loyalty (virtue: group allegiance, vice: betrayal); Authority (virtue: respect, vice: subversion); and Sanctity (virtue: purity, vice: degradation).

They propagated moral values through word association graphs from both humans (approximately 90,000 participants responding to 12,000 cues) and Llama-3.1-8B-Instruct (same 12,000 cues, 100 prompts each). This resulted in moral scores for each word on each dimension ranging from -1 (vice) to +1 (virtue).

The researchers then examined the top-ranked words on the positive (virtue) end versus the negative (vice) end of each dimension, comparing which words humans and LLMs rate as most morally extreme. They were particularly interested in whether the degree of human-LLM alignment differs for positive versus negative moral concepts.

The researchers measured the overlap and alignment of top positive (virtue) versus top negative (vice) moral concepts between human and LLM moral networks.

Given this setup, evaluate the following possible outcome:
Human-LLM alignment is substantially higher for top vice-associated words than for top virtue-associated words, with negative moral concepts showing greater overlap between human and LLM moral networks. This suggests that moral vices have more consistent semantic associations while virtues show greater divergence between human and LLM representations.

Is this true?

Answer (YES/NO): NO